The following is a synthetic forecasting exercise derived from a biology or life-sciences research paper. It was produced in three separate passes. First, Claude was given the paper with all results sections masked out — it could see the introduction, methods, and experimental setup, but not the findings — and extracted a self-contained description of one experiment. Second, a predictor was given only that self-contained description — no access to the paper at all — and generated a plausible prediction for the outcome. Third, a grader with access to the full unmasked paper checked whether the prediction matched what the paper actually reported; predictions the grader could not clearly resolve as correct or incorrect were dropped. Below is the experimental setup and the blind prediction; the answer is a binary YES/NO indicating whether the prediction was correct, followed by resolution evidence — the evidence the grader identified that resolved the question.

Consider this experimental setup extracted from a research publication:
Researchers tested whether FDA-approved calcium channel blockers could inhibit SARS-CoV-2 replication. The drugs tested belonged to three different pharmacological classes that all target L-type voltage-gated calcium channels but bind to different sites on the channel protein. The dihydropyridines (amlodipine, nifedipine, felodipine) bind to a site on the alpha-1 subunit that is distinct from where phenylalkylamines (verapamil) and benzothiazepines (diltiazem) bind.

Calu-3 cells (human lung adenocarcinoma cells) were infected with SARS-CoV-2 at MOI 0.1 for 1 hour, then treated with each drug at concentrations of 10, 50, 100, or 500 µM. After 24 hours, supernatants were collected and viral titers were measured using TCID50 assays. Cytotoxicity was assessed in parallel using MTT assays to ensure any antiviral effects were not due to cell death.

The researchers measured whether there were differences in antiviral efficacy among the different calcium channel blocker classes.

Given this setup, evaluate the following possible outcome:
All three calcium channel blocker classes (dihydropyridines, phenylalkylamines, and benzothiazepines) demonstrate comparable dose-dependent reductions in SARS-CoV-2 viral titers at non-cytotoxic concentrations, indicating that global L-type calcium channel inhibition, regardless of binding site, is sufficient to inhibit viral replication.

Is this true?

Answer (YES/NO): NO